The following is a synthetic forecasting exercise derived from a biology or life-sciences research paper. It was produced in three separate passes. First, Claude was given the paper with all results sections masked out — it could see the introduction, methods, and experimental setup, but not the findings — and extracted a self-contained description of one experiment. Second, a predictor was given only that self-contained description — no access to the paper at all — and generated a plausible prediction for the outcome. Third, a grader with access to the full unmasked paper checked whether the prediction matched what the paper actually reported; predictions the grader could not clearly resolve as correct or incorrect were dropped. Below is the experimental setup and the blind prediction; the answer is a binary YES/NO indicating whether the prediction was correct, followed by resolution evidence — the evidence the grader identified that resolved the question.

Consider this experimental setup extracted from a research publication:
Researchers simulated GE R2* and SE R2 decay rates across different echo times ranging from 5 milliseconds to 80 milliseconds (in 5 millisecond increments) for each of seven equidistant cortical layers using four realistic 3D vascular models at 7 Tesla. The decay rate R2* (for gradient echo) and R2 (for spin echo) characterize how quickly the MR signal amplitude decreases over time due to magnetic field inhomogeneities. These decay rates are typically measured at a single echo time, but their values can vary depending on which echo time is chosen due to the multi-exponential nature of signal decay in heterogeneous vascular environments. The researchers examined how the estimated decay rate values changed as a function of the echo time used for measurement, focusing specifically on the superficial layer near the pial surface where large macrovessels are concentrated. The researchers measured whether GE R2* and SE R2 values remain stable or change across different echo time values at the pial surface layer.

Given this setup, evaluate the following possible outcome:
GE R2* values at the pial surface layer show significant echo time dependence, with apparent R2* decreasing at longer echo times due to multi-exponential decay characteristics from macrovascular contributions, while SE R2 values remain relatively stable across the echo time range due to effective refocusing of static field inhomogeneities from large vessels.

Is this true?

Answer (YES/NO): YES